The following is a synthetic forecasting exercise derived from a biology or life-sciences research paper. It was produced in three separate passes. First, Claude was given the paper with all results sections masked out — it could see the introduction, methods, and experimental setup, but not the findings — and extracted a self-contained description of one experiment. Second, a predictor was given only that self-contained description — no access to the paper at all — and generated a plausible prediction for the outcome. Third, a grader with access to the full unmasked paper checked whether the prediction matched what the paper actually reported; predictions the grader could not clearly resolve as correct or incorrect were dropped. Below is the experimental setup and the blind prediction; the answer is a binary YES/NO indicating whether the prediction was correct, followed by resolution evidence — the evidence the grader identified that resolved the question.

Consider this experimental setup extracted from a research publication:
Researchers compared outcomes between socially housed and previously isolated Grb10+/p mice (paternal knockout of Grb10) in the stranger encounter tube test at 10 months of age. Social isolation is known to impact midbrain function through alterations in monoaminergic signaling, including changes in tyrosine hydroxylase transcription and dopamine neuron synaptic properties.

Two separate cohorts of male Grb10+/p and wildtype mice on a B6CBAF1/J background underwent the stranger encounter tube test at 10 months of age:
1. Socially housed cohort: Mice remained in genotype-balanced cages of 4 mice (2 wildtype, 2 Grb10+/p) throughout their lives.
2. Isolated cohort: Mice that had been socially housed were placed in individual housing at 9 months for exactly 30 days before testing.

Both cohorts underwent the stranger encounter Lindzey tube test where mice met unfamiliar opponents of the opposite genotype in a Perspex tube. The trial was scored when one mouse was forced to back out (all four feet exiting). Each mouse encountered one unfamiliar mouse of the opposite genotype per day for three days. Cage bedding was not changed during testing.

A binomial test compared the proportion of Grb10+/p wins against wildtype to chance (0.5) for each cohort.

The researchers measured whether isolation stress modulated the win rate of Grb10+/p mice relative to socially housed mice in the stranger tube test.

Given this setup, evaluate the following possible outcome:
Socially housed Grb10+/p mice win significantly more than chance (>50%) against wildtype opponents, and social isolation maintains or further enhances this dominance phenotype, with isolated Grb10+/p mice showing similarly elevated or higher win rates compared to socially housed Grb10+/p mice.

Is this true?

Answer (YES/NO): NO